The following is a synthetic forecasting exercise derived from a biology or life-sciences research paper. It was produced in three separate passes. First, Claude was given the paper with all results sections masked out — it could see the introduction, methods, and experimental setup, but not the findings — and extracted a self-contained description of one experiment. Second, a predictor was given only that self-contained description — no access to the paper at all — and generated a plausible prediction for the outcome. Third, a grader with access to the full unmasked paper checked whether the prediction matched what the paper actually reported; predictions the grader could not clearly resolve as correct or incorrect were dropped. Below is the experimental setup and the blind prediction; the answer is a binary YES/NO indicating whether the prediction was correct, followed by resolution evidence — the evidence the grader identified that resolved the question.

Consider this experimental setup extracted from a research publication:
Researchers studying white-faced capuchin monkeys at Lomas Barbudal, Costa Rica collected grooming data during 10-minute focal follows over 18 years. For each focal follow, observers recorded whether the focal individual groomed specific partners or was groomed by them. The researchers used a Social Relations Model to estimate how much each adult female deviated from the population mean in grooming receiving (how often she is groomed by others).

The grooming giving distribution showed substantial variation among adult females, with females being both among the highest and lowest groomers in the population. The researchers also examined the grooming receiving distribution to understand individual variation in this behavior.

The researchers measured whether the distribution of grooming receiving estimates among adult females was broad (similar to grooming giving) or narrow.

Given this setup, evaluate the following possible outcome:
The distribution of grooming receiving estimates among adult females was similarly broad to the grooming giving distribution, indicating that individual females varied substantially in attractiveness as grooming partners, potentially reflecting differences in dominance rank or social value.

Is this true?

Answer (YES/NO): NO